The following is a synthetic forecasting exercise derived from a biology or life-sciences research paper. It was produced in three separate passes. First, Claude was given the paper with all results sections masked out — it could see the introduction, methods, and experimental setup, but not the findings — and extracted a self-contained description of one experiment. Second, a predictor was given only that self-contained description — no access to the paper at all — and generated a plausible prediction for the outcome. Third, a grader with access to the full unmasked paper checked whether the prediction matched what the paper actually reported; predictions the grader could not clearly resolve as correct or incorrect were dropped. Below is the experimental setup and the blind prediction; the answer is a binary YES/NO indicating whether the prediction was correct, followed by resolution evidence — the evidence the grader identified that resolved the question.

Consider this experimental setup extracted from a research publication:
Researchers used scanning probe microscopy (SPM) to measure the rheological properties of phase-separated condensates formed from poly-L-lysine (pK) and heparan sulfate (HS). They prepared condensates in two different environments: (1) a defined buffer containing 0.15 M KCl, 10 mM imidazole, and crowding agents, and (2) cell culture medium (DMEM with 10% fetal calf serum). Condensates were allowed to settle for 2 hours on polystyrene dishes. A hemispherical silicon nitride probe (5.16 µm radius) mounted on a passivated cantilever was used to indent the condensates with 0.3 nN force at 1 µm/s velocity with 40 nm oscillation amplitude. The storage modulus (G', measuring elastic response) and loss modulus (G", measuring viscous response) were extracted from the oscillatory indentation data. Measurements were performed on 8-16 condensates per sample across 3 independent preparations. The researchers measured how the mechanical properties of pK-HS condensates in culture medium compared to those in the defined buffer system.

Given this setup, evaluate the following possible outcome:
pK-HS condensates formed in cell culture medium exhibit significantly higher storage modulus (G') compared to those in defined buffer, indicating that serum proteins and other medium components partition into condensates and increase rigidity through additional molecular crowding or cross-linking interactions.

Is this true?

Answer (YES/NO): NO